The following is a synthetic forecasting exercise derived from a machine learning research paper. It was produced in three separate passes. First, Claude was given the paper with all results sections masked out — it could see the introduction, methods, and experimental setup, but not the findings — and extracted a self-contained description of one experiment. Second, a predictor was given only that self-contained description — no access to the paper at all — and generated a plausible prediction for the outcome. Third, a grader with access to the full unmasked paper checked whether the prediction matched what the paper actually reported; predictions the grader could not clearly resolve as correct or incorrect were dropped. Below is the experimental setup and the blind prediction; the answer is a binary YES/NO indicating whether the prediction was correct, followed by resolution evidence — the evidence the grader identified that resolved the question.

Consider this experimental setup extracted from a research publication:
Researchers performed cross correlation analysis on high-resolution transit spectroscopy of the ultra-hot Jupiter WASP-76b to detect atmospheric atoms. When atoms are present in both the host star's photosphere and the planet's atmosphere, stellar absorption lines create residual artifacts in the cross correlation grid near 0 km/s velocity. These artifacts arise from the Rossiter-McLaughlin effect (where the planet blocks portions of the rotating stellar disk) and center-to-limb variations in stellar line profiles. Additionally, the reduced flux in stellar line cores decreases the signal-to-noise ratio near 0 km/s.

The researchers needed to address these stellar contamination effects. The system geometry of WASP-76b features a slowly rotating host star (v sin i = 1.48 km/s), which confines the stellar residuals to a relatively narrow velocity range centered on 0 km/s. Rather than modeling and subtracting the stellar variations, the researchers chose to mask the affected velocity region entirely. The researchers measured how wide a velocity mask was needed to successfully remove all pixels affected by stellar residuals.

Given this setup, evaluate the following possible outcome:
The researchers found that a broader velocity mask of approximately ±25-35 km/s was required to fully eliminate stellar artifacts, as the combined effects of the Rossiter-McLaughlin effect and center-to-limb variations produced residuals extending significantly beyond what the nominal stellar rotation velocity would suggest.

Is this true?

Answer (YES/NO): NO